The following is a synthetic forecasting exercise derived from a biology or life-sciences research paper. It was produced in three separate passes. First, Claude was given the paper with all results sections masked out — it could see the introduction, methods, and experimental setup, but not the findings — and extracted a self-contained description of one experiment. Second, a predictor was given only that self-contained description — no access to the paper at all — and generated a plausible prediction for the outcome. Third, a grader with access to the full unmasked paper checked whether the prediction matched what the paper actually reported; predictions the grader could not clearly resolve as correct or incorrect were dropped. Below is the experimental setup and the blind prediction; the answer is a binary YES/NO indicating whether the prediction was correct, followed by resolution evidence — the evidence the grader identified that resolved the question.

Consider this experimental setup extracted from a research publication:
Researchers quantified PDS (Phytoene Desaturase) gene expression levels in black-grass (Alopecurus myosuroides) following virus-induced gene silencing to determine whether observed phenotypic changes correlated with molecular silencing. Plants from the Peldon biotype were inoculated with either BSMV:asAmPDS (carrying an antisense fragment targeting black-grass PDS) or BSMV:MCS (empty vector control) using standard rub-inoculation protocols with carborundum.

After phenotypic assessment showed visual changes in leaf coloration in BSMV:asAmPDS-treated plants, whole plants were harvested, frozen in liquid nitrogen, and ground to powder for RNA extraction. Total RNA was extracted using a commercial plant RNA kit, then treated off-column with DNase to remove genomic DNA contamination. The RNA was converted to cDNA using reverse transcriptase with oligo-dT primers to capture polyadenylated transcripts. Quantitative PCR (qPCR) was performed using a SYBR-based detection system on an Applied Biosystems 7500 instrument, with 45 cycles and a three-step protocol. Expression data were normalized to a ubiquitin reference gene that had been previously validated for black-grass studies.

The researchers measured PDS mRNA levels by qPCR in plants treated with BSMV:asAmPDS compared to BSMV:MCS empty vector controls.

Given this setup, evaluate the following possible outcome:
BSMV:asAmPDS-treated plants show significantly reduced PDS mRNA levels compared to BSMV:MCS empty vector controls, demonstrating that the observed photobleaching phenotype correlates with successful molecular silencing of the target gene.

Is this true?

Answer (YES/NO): YES